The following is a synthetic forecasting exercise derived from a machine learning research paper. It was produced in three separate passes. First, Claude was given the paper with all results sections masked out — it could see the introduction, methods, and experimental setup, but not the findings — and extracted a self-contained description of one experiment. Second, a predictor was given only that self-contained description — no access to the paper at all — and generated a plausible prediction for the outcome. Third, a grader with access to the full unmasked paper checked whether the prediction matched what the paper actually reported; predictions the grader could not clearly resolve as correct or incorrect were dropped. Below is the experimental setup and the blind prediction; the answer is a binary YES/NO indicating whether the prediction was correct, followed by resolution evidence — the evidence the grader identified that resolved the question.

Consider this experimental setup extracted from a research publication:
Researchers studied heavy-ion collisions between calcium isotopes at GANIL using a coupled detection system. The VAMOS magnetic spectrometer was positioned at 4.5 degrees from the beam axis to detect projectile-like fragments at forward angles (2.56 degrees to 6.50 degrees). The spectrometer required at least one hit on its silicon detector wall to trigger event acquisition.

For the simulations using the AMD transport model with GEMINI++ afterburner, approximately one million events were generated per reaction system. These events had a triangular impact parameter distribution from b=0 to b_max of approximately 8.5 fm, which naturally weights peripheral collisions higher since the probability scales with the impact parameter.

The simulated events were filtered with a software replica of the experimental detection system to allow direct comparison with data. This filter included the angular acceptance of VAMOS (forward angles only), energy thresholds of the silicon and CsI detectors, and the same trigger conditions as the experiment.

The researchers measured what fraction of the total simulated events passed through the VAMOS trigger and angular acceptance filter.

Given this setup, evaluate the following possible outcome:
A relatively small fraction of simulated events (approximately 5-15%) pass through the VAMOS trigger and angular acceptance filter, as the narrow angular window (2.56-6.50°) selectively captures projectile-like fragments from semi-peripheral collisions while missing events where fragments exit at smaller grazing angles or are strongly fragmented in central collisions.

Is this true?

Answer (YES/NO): YES